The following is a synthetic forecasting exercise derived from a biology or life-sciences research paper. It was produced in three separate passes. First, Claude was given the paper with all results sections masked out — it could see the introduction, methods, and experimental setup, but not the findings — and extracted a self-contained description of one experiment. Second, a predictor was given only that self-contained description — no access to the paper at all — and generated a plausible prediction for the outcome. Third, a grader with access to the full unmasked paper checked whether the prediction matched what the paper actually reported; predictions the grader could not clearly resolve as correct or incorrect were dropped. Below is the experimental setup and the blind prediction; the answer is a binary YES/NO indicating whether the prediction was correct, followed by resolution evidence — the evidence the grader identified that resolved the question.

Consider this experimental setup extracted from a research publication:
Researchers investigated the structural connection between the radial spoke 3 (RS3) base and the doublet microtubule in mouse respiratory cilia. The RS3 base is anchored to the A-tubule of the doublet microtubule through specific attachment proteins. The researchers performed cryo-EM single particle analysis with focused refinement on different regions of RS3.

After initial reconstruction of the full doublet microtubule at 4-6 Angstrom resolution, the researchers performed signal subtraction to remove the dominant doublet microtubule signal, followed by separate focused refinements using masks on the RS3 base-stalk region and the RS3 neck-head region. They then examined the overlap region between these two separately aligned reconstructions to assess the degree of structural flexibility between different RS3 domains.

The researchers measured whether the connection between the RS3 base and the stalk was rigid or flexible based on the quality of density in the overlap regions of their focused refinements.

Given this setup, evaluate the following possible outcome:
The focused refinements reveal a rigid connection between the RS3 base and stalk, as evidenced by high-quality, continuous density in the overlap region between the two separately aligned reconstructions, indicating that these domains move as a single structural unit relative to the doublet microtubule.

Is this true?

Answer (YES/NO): NO